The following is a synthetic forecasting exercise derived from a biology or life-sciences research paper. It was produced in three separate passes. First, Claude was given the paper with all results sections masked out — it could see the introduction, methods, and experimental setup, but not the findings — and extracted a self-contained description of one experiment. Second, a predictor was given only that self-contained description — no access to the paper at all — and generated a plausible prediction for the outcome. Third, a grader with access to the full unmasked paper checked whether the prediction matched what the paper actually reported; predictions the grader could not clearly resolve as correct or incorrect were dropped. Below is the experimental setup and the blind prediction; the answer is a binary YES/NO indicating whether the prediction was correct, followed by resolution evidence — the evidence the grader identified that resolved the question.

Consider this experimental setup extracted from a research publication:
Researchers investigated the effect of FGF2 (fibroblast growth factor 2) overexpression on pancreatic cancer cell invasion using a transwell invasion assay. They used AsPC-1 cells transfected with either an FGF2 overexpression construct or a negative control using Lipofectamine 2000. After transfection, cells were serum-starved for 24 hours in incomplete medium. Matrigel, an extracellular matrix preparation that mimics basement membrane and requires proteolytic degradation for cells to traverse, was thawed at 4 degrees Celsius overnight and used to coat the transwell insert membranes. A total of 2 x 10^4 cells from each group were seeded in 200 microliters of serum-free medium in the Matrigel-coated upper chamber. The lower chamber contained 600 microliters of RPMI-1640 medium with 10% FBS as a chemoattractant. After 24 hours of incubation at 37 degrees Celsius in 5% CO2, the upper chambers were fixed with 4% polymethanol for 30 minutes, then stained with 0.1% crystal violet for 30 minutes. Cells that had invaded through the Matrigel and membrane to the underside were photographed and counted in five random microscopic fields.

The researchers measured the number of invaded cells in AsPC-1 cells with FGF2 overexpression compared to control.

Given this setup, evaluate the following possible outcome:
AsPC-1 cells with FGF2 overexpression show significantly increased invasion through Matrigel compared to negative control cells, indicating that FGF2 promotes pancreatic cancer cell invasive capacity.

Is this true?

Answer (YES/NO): YES